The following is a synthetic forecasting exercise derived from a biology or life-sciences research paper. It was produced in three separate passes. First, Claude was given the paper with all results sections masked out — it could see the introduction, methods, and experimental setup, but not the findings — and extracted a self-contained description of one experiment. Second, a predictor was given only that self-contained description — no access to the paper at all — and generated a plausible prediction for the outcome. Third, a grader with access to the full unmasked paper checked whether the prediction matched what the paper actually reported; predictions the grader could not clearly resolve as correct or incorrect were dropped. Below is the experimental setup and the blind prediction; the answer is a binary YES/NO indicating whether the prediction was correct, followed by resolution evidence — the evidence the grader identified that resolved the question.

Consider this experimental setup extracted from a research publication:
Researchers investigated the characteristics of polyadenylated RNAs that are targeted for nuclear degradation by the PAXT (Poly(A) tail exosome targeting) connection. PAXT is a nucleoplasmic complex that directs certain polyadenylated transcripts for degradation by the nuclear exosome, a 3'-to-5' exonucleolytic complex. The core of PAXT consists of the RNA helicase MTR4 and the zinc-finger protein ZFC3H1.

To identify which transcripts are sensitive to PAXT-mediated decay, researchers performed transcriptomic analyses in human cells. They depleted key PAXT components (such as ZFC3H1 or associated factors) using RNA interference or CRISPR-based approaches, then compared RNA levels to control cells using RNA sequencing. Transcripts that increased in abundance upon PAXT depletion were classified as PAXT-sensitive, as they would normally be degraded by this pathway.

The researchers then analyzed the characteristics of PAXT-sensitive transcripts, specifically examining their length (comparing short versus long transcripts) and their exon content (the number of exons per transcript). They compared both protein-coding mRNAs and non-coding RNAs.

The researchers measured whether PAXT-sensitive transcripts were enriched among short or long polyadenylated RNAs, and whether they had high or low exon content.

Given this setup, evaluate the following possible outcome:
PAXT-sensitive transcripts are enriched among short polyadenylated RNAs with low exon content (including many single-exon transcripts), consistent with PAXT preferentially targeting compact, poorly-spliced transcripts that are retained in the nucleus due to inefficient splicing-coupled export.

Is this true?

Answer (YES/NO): YES